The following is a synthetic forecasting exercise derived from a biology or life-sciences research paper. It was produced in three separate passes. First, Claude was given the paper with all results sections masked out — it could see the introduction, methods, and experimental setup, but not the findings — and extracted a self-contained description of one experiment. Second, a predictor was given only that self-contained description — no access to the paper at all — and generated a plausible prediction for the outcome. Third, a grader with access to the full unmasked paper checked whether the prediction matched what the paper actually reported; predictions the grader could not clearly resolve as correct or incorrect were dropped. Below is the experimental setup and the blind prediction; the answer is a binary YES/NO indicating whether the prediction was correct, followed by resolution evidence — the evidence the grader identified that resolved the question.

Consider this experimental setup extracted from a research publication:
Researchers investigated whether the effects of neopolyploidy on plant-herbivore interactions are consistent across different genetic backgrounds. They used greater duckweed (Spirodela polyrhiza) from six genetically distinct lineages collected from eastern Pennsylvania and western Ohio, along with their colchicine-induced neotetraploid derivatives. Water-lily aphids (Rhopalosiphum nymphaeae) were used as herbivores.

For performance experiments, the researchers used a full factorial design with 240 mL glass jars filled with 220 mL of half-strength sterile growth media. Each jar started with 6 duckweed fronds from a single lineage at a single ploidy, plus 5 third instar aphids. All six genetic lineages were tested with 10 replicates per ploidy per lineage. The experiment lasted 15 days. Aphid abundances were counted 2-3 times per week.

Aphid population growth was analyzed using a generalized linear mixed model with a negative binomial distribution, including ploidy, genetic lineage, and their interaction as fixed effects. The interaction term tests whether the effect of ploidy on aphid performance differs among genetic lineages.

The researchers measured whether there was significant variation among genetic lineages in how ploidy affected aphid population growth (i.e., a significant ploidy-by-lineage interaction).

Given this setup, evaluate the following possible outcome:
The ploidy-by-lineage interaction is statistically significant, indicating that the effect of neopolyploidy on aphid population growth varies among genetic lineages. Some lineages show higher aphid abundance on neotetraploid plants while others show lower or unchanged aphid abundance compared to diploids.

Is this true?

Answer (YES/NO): YES